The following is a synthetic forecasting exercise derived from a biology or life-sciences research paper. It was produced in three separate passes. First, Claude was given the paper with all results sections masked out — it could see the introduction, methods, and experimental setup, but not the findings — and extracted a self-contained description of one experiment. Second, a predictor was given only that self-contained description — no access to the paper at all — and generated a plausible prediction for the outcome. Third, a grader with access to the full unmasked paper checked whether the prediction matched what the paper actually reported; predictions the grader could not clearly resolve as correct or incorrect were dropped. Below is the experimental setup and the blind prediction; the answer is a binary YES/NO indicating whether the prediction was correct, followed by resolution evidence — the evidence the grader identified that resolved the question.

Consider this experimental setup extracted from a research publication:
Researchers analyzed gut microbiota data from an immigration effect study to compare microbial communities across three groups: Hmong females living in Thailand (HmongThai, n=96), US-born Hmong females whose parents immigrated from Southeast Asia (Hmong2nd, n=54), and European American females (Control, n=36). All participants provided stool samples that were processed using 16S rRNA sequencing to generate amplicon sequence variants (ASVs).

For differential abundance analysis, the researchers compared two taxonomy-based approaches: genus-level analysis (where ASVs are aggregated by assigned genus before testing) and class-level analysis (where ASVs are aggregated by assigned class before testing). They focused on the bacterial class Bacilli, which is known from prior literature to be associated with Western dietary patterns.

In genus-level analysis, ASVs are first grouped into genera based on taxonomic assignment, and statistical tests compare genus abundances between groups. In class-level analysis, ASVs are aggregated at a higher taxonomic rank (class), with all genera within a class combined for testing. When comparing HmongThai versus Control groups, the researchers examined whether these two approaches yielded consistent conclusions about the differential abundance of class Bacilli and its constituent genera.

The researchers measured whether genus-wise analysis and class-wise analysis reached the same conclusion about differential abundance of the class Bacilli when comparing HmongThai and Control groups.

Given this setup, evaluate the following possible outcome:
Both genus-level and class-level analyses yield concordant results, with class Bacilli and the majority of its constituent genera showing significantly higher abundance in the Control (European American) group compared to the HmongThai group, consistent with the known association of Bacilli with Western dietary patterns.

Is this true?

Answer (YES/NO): NO